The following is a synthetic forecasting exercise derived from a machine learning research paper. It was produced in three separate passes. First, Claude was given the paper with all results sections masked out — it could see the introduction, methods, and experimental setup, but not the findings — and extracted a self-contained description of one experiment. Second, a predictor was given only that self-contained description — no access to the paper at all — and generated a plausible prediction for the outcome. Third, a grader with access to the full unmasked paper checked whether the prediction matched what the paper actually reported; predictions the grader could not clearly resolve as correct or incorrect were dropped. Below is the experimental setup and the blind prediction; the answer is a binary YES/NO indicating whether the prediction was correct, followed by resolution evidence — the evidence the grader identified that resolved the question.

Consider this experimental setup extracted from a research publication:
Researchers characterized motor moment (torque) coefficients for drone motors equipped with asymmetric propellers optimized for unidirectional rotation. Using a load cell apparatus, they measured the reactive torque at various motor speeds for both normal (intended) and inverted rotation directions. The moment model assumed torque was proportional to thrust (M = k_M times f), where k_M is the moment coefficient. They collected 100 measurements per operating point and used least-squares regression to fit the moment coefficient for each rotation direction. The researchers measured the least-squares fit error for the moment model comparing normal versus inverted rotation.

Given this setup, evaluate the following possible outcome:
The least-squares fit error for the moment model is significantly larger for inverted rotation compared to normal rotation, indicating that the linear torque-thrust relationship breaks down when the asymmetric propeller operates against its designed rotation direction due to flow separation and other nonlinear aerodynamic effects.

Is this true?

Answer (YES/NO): NO